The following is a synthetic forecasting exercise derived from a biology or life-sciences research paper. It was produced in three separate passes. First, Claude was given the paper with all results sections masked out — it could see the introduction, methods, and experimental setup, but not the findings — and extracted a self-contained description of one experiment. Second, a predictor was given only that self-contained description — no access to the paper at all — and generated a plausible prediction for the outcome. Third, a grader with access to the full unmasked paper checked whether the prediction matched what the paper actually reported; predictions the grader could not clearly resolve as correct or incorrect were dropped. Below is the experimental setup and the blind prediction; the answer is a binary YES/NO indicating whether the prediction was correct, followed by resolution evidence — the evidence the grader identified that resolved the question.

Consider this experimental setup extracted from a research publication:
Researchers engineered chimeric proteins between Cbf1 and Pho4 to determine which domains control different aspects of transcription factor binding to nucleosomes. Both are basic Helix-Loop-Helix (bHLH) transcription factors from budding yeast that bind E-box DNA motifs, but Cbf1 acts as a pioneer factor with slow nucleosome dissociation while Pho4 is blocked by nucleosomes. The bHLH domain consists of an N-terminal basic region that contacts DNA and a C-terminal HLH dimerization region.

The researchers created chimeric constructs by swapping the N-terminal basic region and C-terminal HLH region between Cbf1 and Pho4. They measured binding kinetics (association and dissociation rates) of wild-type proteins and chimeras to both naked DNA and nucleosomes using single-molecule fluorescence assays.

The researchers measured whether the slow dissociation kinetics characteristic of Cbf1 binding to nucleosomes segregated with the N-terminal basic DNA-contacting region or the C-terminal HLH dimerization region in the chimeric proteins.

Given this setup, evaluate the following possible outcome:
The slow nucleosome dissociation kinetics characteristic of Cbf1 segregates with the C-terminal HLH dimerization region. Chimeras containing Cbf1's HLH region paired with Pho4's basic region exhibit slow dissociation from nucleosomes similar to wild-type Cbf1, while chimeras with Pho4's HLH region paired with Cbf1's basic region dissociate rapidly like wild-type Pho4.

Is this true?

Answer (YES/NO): YES